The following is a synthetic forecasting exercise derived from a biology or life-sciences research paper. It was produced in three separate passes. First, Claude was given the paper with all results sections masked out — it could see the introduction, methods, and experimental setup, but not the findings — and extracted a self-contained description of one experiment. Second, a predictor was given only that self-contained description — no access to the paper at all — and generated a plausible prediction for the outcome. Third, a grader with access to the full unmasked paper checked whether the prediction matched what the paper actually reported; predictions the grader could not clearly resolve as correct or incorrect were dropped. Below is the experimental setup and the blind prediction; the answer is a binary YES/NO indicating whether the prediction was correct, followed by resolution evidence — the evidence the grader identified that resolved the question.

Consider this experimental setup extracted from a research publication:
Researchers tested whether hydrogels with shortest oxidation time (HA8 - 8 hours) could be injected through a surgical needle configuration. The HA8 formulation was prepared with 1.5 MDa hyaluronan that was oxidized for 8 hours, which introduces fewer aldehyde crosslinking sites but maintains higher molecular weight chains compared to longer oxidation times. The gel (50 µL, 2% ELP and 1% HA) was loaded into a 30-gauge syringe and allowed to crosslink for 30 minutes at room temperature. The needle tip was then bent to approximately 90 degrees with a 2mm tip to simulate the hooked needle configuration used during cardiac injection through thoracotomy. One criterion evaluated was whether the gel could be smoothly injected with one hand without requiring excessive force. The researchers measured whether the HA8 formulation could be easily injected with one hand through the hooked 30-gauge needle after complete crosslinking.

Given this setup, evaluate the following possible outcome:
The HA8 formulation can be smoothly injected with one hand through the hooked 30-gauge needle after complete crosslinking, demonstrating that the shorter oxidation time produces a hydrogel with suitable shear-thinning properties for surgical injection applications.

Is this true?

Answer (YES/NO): NO